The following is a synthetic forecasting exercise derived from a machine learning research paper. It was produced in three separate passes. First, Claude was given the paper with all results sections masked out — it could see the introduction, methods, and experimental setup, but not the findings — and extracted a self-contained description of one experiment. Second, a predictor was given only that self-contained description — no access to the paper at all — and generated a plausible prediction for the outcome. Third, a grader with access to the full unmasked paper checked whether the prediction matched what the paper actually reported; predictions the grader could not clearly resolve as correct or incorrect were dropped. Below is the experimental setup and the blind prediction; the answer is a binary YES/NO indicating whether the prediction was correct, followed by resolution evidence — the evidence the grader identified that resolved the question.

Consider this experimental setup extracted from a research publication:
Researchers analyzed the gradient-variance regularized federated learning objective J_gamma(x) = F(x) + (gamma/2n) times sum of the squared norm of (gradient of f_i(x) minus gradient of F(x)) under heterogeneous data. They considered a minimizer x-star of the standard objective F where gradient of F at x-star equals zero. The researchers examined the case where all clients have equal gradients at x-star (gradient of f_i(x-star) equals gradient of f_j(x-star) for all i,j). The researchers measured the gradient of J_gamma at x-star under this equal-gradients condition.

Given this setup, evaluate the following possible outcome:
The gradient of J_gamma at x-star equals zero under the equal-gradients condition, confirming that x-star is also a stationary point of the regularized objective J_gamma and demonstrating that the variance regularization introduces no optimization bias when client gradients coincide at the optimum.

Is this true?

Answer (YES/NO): YES